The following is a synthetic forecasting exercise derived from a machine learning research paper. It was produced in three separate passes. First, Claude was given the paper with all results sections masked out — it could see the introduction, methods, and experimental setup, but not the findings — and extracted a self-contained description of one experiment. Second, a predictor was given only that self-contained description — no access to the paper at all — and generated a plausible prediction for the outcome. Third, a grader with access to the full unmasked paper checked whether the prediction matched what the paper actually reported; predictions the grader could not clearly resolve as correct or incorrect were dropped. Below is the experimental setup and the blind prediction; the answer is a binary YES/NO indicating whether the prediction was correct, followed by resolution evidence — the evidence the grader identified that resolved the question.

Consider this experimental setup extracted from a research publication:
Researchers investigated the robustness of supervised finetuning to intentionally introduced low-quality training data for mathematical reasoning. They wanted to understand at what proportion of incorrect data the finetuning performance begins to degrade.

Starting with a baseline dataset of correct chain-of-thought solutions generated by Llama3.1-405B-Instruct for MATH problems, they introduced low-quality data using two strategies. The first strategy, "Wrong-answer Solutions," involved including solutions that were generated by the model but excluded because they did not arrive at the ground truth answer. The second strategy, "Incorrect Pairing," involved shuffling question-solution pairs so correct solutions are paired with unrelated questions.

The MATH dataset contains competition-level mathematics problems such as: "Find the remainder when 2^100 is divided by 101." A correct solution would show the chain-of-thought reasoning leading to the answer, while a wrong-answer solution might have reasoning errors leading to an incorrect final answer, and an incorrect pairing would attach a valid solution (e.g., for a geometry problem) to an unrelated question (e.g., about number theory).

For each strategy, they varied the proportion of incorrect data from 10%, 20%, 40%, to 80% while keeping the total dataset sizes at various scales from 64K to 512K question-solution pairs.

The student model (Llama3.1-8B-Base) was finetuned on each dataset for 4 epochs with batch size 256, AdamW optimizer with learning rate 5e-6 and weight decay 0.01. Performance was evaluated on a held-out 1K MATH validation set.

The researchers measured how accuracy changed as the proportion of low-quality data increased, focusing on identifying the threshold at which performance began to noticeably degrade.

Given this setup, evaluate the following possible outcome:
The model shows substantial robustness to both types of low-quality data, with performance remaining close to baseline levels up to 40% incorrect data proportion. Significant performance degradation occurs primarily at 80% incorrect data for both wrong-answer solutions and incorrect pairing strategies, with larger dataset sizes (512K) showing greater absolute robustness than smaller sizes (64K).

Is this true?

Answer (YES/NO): NO